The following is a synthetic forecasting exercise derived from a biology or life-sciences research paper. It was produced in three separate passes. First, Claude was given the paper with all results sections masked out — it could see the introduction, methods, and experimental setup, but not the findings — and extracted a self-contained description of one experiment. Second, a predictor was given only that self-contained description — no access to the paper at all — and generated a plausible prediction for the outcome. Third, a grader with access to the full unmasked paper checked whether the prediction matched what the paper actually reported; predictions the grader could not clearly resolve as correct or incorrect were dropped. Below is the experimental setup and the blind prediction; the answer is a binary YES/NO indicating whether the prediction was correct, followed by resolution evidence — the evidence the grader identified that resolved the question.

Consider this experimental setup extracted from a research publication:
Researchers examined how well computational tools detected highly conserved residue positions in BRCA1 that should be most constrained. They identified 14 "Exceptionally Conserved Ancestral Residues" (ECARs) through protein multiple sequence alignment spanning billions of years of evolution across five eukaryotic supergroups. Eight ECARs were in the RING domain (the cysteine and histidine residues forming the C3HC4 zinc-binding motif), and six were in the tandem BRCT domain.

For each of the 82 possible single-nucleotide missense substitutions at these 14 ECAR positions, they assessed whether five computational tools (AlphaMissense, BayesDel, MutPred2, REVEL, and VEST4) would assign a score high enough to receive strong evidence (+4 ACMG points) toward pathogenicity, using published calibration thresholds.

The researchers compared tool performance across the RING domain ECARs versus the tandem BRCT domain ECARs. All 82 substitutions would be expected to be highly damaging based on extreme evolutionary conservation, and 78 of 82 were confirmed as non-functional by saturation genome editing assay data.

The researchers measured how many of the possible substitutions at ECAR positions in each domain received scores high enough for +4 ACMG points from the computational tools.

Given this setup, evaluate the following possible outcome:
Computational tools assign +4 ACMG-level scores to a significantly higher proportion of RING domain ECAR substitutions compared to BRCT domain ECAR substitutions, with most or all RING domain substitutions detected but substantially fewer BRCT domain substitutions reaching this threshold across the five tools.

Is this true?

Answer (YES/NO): YES